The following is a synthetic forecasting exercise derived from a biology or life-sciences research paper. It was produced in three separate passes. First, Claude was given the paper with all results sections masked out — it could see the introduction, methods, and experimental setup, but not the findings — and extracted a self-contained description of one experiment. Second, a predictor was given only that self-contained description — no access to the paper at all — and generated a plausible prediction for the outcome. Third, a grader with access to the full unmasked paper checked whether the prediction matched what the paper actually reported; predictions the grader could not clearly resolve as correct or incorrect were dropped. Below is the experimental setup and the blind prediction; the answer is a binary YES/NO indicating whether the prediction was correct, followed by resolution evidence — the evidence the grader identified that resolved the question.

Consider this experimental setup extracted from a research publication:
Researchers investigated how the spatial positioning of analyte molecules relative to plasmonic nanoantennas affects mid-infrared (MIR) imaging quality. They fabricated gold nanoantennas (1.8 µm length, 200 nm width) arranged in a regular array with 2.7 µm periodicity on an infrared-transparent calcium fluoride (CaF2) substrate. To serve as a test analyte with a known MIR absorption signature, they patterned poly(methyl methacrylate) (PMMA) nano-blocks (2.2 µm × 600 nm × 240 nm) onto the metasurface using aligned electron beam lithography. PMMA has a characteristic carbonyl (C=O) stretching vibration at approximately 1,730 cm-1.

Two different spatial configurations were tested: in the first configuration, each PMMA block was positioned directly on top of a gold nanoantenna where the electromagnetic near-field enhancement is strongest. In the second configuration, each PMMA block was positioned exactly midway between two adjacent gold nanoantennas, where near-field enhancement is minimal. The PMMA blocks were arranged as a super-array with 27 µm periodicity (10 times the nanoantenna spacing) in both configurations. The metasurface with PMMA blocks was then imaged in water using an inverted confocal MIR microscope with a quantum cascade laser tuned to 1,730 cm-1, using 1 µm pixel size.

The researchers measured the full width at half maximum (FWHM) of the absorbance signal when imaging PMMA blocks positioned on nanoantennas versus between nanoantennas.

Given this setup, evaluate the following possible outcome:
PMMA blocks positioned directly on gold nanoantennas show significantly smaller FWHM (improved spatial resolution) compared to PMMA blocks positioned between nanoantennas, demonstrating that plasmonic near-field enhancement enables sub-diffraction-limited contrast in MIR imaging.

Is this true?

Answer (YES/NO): NO